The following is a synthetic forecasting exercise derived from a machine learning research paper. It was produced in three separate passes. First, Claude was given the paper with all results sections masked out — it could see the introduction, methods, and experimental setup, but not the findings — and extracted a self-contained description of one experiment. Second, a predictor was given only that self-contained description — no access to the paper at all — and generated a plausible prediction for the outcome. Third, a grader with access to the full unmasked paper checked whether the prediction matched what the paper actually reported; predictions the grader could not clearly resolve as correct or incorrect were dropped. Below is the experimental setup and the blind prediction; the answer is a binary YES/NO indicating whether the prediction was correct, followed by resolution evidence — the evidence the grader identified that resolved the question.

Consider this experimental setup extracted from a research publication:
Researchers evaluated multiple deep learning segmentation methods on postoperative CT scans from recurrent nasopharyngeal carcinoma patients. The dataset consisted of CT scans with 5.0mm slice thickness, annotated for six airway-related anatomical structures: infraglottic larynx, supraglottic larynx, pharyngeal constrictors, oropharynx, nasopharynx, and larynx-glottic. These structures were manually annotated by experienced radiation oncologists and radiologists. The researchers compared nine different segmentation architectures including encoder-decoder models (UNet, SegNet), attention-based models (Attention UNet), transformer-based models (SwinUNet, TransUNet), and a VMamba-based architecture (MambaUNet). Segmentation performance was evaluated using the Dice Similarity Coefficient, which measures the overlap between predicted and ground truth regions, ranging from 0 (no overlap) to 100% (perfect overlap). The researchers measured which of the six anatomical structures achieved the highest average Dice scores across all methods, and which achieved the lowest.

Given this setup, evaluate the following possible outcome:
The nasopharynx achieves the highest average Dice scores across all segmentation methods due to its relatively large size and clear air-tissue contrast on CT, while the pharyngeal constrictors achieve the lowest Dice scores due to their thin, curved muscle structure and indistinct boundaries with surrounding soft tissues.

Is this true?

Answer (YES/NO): NO